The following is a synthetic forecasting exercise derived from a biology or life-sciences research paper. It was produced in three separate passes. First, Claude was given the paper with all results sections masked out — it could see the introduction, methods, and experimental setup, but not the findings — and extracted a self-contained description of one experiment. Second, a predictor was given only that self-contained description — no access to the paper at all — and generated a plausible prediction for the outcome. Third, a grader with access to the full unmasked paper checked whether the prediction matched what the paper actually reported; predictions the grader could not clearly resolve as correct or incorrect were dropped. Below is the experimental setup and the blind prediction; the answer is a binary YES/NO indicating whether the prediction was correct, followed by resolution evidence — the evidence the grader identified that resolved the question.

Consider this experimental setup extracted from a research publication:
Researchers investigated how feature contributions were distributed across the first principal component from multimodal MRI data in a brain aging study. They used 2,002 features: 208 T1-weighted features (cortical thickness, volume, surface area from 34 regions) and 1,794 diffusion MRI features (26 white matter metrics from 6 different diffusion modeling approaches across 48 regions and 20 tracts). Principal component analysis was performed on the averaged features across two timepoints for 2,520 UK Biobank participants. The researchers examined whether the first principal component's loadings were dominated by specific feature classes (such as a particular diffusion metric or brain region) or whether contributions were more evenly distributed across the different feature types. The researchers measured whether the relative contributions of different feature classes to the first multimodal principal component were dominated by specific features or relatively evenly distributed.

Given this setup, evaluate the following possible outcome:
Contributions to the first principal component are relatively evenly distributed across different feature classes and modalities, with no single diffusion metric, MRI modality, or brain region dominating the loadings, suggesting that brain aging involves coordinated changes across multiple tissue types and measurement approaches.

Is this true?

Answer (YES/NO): YES